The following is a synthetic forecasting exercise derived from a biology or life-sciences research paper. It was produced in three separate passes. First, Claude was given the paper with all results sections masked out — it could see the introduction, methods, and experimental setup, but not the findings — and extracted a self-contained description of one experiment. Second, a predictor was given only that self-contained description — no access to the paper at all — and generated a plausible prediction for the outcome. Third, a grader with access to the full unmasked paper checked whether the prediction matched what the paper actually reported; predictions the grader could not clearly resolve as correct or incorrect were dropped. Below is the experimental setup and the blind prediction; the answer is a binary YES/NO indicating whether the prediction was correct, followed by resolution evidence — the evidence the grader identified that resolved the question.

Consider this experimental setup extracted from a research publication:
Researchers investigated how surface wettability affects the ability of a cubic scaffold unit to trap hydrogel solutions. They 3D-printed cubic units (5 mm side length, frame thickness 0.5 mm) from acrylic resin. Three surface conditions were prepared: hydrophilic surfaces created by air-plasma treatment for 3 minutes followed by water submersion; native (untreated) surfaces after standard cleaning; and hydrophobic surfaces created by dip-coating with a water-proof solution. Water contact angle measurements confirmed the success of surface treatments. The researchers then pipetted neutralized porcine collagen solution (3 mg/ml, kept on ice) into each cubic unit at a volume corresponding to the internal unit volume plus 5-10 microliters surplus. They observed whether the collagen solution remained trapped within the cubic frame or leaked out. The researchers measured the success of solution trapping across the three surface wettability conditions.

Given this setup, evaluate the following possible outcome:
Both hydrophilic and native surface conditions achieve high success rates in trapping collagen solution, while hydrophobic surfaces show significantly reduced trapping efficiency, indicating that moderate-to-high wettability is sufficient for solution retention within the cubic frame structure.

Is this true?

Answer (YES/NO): NO